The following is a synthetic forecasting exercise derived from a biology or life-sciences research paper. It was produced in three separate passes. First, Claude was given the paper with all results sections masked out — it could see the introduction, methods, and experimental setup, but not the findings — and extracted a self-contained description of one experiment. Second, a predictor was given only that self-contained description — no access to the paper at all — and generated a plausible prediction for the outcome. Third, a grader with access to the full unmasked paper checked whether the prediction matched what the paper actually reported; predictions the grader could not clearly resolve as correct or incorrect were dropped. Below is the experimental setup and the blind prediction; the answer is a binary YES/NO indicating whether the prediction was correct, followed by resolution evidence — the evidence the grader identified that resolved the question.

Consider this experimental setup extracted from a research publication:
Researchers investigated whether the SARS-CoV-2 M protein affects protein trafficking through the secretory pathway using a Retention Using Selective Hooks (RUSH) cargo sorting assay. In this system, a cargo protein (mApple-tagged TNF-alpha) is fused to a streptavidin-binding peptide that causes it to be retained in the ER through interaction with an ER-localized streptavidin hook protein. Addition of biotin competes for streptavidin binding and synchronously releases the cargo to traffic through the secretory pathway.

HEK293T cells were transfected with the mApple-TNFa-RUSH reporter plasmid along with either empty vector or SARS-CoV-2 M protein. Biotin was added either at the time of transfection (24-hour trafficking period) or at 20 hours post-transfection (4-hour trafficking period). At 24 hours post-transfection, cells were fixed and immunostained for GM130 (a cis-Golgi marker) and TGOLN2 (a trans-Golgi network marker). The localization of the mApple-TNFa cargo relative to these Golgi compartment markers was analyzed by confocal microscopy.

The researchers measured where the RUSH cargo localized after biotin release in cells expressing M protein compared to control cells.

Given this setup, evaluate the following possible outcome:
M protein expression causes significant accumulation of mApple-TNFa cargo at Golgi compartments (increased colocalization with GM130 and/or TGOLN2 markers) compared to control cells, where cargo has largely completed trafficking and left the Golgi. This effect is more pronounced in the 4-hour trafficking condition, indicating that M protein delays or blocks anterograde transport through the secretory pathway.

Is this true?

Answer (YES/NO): NO